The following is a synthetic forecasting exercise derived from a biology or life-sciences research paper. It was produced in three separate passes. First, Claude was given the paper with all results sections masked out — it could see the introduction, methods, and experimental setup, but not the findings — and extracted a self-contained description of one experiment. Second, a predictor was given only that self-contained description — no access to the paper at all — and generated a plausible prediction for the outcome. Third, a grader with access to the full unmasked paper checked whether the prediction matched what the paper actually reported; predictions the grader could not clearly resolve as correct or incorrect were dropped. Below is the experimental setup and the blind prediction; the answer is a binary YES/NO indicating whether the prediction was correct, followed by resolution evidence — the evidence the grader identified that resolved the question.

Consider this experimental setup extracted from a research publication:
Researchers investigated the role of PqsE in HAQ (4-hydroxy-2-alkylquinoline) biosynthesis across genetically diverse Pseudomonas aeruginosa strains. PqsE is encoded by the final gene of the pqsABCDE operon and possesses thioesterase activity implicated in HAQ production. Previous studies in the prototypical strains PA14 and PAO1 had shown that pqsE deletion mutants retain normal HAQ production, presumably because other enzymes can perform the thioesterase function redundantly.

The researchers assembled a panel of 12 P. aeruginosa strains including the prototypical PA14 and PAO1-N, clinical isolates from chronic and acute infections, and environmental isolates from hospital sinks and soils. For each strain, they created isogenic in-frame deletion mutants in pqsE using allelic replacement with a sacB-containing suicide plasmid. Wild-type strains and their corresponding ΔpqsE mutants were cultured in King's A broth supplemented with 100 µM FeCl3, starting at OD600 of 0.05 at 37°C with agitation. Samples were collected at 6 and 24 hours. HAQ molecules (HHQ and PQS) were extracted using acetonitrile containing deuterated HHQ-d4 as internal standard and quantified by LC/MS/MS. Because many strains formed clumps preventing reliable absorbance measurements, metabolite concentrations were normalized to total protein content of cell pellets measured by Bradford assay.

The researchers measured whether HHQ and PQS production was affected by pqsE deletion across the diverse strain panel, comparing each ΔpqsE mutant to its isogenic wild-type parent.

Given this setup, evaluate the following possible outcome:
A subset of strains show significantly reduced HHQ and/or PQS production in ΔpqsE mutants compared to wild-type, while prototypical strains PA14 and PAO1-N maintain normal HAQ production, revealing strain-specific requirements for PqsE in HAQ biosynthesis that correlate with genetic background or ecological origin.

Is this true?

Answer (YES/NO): NO